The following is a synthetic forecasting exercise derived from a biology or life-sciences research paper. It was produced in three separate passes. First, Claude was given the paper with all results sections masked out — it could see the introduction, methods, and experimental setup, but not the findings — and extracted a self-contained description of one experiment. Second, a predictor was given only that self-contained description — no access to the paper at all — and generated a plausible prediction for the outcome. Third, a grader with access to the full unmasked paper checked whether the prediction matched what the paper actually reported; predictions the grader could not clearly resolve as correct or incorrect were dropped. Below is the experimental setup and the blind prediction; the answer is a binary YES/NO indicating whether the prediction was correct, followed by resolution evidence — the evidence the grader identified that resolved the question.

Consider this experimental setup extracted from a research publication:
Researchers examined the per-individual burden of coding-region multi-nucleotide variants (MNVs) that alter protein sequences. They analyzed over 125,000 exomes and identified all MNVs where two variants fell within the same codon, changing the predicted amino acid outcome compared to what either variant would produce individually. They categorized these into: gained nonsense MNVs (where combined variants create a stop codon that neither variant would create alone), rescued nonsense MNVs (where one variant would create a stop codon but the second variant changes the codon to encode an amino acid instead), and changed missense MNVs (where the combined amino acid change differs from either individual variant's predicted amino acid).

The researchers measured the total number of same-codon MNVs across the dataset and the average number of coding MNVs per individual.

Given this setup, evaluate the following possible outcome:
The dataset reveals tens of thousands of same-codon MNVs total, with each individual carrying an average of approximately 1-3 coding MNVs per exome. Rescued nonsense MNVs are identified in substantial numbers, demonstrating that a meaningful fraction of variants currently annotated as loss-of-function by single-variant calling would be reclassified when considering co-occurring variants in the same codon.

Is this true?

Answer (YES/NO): NO